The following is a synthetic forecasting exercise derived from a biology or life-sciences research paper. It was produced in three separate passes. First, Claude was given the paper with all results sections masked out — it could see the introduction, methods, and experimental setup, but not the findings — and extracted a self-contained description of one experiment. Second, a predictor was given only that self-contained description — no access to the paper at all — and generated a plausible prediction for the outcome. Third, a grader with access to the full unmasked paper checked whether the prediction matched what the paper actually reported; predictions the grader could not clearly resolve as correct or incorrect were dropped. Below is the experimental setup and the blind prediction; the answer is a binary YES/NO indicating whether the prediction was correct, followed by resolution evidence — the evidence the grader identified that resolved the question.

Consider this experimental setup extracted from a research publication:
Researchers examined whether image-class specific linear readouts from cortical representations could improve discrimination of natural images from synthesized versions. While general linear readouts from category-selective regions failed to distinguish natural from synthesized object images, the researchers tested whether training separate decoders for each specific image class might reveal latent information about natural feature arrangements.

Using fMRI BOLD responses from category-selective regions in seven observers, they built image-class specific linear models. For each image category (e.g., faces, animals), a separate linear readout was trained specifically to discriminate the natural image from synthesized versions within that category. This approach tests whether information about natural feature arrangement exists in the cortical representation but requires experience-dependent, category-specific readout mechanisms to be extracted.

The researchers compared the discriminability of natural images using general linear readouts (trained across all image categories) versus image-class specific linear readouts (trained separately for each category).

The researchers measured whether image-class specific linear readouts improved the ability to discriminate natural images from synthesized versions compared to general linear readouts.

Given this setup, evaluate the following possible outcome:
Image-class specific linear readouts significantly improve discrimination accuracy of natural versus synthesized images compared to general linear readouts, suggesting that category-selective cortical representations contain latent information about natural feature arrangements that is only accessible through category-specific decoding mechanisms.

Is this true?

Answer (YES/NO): YES